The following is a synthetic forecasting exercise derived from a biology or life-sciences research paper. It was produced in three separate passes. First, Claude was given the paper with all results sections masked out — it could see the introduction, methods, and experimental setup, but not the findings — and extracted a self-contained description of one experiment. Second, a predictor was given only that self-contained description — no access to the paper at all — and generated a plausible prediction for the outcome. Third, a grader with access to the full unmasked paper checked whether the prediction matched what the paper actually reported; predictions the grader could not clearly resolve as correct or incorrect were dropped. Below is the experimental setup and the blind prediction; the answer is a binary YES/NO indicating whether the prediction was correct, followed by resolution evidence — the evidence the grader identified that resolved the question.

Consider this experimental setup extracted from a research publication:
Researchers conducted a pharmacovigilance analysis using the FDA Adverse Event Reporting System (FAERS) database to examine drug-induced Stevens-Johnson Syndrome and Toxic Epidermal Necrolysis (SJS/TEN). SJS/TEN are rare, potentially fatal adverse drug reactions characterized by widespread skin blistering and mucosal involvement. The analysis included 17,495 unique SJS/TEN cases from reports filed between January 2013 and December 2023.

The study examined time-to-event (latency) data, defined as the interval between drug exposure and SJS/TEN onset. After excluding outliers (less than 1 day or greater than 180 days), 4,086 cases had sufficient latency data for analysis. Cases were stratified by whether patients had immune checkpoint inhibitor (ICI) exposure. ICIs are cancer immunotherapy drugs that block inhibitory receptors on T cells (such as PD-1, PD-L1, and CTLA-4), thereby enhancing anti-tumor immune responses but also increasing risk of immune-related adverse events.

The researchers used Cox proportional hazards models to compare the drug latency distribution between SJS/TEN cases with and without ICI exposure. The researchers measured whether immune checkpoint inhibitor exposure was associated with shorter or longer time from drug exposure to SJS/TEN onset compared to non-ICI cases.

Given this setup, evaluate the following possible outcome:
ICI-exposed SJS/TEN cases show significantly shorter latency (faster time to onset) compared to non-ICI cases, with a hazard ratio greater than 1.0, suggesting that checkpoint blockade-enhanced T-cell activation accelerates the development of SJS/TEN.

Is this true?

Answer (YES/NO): NO